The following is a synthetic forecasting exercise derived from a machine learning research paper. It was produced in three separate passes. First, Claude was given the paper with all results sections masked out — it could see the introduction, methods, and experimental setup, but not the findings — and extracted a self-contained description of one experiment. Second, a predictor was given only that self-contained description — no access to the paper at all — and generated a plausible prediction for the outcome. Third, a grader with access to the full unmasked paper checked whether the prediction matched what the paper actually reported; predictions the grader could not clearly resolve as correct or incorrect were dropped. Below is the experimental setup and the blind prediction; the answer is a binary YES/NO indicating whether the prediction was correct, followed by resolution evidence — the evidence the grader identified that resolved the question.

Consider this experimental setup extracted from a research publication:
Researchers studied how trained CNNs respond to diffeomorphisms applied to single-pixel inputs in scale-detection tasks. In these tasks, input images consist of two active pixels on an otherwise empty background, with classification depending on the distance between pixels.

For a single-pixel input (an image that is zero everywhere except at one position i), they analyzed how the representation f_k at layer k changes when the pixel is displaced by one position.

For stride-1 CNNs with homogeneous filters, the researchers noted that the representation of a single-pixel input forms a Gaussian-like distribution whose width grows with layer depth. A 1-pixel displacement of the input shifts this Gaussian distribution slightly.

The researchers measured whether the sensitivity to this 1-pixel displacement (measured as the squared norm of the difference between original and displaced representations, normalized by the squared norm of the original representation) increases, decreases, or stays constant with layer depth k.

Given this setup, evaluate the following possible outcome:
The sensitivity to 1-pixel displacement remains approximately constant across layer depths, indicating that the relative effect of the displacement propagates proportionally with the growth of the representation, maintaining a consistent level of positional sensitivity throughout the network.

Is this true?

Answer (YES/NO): NO